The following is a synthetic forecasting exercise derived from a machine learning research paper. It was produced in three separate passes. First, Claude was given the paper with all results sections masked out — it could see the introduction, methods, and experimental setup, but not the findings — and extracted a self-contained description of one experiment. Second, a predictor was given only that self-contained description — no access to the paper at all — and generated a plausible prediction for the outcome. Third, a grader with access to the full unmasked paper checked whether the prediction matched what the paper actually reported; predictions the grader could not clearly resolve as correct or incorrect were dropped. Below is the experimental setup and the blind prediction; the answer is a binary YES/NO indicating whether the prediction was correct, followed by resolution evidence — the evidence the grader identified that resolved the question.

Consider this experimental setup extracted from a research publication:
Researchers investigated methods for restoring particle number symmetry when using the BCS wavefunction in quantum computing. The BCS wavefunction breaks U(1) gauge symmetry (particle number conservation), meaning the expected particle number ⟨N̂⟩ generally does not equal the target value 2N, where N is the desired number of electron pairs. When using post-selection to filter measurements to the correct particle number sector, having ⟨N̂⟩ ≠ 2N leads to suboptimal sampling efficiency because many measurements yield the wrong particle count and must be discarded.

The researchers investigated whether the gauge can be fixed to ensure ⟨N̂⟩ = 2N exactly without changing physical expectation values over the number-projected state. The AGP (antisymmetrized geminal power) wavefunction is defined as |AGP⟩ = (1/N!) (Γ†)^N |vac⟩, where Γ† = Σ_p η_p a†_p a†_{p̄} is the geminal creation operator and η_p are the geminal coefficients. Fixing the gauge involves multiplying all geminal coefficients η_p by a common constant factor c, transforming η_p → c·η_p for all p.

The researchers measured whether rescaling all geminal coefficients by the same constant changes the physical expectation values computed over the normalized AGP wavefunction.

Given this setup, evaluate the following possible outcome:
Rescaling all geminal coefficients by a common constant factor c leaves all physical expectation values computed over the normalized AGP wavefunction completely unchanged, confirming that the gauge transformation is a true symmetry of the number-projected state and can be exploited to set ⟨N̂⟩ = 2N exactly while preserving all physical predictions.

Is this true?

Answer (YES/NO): YES